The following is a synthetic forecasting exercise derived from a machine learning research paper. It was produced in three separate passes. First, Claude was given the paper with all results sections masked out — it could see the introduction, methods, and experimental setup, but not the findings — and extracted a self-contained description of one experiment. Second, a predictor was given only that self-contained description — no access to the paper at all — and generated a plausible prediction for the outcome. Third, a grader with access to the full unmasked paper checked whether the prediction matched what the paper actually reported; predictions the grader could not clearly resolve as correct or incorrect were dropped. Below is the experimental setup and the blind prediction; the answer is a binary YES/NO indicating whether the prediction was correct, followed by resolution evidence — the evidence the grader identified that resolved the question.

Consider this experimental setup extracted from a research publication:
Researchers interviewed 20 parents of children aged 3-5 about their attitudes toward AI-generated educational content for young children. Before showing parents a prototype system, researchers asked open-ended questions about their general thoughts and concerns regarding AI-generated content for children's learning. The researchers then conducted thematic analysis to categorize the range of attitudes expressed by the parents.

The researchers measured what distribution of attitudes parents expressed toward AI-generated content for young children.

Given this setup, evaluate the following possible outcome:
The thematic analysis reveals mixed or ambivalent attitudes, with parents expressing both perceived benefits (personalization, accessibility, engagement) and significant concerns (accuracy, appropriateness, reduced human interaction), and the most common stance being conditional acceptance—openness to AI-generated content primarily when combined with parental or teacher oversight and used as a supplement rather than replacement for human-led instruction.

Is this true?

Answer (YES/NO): NO